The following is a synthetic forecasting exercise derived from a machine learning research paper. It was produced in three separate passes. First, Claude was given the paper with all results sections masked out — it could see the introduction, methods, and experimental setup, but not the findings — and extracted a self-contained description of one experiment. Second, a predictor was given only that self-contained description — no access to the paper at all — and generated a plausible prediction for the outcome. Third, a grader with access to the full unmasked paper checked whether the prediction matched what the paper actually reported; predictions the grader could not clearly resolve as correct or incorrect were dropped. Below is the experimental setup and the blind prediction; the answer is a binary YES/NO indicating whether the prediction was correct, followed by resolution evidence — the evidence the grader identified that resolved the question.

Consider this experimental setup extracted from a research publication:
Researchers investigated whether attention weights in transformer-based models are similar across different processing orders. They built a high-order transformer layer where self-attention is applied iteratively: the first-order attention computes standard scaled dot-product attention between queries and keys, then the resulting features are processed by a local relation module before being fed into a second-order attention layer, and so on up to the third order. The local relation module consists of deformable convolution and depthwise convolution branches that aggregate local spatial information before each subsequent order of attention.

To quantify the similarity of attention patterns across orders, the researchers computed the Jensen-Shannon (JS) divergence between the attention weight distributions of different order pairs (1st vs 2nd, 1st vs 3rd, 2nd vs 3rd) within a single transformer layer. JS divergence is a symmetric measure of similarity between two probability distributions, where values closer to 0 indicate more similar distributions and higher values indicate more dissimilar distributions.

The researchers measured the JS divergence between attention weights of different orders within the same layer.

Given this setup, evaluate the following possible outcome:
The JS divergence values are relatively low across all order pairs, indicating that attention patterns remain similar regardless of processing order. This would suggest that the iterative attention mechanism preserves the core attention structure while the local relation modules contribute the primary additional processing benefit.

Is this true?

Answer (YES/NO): YES